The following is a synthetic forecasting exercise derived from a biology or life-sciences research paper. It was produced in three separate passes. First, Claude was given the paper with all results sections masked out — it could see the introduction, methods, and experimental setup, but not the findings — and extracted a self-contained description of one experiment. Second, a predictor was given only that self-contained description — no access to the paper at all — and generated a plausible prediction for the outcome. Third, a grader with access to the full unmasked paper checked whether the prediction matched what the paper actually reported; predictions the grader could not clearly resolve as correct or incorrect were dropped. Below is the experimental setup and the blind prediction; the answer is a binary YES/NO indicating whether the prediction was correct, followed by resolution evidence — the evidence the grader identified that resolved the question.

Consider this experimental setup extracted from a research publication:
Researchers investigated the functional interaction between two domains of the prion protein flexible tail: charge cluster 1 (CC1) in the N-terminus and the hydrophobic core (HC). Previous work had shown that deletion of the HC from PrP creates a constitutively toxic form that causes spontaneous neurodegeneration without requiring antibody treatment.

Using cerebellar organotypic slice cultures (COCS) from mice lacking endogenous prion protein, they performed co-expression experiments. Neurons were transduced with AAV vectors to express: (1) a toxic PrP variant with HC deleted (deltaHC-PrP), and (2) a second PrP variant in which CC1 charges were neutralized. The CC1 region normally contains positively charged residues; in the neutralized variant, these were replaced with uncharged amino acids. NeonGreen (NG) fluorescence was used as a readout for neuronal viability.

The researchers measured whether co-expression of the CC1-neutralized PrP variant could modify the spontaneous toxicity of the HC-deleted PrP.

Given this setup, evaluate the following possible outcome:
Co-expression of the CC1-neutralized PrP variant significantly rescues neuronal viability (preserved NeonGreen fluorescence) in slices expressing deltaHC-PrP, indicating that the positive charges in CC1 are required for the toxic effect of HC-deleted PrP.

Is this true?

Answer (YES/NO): YES